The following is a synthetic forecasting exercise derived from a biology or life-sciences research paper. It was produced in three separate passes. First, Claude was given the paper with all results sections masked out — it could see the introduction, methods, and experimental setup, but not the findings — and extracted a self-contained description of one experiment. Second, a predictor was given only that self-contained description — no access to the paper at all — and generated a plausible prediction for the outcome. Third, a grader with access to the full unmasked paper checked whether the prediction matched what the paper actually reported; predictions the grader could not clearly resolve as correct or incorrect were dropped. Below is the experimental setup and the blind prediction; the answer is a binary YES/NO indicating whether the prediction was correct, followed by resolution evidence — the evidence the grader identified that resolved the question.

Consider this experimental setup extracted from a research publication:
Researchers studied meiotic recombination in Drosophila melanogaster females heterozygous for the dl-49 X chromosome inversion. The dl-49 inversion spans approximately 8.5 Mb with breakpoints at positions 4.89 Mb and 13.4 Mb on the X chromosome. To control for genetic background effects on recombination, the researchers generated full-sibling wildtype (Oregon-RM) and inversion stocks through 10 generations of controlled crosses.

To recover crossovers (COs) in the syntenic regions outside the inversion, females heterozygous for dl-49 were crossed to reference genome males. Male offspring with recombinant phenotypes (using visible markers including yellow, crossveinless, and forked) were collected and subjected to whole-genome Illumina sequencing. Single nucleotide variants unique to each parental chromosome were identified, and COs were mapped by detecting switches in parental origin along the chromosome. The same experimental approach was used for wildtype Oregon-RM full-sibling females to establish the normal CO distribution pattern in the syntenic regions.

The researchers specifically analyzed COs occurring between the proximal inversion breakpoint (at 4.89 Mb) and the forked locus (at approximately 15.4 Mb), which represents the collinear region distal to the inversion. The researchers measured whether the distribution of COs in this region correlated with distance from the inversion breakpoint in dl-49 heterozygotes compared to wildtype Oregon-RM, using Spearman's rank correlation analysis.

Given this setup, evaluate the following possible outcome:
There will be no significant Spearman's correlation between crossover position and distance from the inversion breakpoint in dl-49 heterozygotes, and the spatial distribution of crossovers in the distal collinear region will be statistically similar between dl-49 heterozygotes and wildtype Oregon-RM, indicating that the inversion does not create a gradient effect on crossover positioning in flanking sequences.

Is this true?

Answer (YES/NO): NO